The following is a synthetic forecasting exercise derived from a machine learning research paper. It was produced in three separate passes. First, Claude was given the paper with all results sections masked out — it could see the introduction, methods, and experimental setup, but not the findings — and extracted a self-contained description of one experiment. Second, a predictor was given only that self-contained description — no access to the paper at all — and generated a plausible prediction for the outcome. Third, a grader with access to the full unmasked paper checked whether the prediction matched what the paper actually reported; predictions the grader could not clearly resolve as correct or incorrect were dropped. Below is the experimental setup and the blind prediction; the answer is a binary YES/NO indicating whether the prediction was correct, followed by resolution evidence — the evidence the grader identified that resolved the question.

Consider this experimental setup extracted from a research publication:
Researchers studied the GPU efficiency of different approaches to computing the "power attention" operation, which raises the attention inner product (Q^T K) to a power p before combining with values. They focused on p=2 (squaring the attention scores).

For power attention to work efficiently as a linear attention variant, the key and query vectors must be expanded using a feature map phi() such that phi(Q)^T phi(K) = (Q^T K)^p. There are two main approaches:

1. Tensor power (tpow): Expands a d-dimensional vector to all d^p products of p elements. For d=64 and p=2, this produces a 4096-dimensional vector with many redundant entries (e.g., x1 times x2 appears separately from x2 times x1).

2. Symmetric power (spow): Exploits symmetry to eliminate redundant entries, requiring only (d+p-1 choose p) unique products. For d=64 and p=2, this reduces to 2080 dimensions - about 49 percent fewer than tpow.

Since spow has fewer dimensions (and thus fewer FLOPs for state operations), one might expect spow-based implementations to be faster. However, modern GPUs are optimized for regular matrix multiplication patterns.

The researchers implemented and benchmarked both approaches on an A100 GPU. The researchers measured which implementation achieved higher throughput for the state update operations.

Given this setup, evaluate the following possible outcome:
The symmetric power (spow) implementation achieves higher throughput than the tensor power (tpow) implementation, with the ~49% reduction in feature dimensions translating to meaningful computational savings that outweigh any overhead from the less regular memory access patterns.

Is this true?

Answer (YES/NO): NO